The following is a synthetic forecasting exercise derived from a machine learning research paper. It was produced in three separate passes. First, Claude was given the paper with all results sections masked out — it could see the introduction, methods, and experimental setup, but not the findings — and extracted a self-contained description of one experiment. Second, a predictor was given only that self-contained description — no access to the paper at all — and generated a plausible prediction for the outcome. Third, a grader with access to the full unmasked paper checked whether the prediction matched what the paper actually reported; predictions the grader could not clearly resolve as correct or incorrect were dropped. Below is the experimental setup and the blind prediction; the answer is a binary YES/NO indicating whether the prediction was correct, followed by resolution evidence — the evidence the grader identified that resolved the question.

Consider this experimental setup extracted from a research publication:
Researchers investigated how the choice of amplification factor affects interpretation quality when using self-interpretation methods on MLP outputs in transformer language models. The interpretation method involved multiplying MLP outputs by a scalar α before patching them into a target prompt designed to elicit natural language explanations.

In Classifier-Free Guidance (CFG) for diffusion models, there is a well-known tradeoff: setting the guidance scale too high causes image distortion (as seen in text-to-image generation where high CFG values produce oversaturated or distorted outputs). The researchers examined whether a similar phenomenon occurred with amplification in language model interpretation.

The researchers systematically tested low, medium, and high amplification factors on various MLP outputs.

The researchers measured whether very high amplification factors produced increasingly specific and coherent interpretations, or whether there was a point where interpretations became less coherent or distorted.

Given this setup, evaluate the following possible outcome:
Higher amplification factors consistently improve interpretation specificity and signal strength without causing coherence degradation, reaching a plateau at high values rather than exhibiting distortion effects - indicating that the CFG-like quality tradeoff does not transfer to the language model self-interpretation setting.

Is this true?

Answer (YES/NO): NO